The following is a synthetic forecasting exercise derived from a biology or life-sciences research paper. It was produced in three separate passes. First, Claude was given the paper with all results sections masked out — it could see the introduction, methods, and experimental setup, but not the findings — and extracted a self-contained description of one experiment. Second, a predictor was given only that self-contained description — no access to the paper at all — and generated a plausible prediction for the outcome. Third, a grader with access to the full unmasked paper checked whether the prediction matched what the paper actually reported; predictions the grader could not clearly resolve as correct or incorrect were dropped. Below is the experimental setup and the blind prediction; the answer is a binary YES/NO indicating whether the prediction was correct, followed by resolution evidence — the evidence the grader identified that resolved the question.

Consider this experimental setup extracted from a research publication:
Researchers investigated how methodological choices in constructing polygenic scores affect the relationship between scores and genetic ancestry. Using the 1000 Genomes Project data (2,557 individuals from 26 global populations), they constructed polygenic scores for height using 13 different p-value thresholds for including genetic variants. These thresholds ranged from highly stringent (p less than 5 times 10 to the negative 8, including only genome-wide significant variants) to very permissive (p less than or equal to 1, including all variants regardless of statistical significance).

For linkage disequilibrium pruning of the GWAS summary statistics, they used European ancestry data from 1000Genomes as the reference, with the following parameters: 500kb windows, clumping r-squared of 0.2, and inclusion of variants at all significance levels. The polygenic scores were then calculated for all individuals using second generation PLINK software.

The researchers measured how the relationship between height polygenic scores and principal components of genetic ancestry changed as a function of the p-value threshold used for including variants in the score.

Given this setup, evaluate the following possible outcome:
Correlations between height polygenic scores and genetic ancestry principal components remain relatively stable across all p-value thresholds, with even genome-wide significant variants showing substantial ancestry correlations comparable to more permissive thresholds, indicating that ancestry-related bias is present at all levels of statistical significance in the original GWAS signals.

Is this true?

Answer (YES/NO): NO